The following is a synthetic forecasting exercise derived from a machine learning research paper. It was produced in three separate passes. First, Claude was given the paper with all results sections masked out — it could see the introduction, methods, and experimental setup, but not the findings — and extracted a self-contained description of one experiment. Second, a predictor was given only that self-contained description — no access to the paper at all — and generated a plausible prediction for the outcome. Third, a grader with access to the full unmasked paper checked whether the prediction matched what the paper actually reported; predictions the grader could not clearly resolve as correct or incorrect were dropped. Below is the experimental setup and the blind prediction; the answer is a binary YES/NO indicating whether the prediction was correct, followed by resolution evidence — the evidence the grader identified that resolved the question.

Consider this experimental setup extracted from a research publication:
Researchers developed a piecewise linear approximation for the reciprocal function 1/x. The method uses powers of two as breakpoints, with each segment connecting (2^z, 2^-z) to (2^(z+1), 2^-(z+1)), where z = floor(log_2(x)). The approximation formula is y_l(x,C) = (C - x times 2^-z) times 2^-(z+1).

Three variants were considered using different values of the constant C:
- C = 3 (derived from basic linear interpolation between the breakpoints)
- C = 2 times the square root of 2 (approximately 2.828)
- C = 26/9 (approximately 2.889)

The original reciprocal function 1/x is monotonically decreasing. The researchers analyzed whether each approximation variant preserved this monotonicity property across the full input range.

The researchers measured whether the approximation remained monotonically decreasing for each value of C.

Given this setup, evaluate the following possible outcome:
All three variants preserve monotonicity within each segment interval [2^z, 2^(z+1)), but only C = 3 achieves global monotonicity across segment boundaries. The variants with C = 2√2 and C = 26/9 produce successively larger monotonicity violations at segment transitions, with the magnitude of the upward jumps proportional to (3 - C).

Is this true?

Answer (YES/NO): NO